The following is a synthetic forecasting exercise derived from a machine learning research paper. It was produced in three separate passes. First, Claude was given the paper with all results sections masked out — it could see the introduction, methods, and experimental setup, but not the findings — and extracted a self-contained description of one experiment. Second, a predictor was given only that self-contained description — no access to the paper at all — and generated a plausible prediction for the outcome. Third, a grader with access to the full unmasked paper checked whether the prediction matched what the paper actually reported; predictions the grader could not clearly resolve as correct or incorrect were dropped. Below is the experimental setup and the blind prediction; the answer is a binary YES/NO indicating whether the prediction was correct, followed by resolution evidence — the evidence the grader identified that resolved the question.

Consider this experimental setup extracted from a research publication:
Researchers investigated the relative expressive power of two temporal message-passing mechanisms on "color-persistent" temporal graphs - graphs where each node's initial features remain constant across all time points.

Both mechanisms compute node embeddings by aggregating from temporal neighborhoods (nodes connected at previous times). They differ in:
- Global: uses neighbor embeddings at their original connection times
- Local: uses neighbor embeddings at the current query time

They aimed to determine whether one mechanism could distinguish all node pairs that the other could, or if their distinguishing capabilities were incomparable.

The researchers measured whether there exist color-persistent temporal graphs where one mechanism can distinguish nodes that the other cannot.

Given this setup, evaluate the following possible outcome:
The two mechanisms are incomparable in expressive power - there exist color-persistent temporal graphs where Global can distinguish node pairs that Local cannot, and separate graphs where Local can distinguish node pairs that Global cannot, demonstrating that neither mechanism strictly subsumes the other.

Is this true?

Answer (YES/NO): NO